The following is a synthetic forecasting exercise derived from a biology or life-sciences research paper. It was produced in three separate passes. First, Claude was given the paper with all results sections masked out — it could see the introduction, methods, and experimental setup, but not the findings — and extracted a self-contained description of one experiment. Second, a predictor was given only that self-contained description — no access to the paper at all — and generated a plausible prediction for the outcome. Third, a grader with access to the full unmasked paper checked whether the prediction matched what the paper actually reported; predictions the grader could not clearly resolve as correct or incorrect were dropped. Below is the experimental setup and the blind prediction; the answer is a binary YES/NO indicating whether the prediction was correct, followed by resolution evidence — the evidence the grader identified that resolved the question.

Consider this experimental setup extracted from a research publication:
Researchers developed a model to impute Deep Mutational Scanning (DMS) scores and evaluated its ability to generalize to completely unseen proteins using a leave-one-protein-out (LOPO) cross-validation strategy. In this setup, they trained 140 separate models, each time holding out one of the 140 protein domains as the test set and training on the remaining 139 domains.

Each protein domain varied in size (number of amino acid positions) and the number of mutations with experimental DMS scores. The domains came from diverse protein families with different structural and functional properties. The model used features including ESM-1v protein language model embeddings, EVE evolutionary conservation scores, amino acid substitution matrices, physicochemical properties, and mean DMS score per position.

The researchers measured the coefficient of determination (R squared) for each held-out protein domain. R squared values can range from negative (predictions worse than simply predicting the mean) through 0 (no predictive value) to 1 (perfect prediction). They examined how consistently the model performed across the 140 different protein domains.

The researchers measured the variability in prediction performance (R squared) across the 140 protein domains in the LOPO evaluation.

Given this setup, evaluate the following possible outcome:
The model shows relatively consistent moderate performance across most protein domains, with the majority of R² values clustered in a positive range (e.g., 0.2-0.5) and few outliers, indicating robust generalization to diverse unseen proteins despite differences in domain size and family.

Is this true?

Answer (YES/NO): NO